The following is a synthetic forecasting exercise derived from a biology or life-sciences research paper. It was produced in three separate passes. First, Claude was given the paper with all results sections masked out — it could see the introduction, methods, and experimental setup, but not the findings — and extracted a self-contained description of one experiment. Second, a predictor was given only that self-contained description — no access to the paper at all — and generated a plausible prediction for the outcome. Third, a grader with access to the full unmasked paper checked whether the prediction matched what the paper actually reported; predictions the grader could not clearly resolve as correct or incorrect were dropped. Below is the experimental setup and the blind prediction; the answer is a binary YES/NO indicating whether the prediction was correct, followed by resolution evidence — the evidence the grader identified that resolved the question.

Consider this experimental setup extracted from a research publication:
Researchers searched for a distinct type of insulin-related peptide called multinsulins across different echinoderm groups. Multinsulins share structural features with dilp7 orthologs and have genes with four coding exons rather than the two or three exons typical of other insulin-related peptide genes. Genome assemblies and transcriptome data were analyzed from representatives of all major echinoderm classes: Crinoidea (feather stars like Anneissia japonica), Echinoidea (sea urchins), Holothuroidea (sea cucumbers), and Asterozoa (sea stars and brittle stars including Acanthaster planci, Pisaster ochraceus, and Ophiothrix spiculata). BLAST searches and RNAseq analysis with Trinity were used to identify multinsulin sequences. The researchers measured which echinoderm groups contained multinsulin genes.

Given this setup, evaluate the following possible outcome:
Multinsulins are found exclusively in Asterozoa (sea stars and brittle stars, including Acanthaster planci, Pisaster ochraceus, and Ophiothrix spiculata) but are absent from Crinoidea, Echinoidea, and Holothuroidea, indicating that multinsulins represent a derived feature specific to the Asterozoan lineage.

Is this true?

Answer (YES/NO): YES